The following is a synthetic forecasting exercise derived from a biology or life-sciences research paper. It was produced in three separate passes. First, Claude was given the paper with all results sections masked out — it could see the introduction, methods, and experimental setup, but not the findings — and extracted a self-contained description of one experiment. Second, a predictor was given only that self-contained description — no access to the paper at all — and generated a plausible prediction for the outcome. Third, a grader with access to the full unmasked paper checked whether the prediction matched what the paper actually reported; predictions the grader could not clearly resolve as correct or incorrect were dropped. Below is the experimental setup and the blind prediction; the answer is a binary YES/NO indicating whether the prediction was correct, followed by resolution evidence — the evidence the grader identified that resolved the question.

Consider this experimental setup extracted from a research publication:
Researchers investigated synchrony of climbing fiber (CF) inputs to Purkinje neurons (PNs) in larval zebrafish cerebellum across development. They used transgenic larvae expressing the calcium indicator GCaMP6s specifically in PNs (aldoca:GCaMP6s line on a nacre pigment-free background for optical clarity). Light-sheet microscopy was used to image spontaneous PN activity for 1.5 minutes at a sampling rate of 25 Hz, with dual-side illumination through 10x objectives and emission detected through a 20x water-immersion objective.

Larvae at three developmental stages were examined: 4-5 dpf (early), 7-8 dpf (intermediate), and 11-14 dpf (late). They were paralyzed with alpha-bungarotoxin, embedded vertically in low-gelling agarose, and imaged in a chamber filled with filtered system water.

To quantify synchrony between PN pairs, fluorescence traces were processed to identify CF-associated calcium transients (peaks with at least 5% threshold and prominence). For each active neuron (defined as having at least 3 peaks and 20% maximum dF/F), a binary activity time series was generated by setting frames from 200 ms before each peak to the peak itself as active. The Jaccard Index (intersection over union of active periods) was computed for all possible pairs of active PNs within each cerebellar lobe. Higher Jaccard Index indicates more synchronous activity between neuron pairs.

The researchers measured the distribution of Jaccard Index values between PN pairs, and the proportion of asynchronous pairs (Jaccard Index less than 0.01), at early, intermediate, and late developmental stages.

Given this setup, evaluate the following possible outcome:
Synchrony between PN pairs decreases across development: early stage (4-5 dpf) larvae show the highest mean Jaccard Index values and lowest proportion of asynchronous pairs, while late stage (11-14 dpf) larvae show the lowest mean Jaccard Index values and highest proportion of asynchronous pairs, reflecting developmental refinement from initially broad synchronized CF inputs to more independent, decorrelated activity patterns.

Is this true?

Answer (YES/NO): YES